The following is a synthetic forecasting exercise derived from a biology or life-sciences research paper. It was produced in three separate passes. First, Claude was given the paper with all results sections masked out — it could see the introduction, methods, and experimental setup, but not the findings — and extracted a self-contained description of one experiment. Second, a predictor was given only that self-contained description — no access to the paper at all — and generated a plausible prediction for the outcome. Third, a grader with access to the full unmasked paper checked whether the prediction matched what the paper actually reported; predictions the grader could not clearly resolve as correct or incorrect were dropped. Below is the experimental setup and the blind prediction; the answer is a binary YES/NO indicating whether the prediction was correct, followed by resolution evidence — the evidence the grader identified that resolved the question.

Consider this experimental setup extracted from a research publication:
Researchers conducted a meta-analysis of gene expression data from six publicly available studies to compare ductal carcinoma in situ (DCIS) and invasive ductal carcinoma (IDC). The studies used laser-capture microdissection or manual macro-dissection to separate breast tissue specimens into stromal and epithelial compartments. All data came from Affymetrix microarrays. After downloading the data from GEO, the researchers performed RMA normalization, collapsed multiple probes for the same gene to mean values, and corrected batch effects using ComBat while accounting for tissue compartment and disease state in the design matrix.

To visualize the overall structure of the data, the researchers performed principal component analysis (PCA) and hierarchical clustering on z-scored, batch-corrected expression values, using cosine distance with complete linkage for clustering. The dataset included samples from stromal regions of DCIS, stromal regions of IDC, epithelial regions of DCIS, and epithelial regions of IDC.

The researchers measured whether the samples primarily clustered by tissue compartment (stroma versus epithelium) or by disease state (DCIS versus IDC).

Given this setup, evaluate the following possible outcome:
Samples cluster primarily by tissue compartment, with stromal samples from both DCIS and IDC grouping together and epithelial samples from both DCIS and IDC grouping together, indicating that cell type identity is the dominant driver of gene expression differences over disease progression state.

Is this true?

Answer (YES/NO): YES